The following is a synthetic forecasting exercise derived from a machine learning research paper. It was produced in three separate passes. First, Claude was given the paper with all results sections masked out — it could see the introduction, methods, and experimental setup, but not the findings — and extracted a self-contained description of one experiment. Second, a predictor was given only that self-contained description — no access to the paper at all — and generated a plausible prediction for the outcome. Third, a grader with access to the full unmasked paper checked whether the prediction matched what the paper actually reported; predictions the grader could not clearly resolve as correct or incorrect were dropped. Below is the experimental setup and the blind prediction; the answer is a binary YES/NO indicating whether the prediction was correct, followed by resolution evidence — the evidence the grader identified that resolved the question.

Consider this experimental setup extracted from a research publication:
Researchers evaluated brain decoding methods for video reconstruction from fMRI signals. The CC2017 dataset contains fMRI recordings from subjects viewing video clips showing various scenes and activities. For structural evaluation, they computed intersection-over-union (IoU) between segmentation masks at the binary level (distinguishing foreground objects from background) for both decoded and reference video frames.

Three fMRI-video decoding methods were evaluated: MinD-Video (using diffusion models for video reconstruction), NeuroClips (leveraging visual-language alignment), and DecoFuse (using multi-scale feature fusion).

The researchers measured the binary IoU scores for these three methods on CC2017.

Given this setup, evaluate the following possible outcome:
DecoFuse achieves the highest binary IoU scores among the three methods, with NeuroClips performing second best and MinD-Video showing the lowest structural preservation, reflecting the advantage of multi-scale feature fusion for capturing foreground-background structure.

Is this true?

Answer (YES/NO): NO